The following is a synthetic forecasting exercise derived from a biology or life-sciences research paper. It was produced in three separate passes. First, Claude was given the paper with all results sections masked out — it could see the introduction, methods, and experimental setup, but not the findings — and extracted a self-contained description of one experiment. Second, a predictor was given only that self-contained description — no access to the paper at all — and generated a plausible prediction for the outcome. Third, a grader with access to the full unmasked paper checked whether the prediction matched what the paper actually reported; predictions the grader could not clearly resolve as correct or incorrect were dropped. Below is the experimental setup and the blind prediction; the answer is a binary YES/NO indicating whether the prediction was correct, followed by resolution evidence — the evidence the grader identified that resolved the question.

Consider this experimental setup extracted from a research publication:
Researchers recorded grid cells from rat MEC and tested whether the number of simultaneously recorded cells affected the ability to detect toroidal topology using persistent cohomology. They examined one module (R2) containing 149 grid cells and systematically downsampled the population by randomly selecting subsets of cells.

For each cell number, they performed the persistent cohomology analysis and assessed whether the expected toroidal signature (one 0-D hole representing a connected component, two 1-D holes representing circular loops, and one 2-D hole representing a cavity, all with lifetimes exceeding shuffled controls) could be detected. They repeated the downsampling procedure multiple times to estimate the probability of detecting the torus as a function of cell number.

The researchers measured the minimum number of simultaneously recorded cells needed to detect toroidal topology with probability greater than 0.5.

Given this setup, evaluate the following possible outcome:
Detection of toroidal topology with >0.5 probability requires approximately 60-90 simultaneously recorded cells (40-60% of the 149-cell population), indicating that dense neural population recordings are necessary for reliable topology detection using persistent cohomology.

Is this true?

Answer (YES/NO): YES